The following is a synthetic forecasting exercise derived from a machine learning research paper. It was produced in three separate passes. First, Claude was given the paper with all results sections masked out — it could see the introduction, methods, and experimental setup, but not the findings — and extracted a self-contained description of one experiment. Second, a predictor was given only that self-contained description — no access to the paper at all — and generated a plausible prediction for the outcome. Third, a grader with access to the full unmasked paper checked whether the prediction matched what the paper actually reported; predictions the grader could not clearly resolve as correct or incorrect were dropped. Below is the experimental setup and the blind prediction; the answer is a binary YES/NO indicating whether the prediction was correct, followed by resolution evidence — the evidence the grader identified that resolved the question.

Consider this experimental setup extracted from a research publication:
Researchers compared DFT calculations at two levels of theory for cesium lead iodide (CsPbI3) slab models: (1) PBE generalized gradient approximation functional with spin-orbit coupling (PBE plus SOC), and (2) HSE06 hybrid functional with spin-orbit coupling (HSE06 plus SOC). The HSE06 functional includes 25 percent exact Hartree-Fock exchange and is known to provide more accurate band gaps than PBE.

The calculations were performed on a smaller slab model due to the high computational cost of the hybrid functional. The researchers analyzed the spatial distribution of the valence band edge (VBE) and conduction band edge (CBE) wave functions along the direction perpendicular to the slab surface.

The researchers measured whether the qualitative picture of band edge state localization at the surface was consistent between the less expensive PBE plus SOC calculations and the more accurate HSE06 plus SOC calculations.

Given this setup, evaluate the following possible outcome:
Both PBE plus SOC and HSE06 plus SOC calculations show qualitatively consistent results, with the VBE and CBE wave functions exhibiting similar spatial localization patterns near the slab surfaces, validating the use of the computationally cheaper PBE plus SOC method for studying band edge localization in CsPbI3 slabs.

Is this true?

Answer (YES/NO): YES